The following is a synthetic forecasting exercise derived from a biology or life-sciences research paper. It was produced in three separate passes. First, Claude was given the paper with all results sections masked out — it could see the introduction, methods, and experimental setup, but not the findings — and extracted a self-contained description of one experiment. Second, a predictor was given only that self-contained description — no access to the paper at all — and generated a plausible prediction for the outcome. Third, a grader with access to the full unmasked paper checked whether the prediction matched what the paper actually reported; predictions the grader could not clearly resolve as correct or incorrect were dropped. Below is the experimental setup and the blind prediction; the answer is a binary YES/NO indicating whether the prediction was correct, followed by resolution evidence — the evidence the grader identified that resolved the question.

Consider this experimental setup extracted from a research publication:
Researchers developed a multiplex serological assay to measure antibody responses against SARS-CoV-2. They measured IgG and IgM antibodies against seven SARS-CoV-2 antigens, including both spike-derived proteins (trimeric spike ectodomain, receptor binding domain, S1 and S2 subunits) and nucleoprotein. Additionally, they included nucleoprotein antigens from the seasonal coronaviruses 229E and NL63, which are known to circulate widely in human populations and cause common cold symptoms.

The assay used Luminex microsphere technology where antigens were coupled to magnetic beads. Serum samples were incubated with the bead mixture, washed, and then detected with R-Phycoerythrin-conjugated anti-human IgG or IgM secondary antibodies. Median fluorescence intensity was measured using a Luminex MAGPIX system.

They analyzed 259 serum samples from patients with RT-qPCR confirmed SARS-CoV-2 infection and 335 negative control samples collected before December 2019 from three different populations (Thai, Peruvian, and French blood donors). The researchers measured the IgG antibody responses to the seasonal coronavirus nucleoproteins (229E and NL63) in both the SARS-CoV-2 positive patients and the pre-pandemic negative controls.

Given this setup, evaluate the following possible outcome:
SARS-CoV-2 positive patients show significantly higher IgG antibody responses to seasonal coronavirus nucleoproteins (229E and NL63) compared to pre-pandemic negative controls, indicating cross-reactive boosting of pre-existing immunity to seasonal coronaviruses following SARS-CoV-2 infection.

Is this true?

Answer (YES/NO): NO